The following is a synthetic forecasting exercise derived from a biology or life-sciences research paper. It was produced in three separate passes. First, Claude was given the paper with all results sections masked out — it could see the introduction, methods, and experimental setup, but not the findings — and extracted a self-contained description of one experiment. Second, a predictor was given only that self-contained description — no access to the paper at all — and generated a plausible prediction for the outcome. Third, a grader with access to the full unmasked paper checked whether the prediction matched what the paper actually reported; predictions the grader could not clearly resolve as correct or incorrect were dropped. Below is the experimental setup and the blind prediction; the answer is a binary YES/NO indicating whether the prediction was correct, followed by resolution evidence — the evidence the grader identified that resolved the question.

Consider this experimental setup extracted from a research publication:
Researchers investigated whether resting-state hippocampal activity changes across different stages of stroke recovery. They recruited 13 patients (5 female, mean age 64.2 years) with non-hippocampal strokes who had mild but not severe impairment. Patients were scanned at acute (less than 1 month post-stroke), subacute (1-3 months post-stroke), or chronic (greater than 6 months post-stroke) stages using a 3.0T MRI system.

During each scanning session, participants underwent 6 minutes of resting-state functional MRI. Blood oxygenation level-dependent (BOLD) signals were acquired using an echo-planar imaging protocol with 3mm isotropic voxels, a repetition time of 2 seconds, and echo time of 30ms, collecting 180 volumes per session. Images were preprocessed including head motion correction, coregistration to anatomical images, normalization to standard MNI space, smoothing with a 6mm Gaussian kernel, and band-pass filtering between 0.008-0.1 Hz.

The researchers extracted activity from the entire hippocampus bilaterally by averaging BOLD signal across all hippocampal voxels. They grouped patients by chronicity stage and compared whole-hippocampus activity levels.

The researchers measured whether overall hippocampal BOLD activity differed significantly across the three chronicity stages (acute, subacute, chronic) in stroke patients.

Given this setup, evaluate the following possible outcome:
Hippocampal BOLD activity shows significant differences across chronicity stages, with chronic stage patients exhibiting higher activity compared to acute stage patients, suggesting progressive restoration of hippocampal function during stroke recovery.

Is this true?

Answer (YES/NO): NO